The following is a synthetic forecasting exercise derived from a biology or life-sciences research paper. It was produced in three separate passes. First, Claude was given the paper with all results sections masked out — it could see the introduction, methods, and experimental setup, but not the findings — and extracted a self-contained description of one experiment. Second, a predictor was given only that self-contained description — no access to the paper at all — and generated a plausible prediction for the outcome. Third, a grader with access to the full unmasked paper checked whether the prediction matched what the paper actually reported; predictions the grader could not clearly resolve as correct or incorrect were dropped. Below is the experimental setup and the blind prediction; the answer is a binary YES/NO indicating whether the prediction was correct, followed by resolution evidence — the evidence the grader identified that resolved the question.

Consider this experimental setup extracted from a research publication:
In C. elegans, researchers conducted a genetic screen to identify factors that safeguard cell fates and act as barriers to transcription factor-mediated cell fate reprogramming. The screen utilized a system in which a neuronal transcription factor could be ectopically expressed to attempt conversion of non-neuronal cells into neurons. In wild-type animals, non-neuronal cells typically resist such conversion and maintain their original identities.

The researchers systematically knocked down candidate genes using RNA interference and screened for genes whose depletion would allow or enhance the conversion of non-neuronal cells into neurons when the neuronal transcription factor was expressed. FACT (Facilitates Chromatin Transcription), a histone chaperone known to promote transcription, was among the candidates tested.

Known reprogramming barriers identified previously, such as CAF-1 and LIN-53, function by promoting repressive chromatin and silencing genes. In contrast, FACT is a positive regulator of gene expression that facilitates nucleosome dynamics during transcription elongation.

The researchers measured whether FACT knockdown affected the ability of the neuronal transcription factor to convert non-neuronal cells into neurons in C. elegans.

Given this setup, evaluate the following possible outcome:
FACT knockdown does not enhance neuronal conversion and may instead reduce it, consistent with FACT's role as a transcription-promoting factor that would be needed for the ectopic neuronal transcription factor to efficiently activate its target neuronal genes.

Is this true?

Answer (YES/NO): NO